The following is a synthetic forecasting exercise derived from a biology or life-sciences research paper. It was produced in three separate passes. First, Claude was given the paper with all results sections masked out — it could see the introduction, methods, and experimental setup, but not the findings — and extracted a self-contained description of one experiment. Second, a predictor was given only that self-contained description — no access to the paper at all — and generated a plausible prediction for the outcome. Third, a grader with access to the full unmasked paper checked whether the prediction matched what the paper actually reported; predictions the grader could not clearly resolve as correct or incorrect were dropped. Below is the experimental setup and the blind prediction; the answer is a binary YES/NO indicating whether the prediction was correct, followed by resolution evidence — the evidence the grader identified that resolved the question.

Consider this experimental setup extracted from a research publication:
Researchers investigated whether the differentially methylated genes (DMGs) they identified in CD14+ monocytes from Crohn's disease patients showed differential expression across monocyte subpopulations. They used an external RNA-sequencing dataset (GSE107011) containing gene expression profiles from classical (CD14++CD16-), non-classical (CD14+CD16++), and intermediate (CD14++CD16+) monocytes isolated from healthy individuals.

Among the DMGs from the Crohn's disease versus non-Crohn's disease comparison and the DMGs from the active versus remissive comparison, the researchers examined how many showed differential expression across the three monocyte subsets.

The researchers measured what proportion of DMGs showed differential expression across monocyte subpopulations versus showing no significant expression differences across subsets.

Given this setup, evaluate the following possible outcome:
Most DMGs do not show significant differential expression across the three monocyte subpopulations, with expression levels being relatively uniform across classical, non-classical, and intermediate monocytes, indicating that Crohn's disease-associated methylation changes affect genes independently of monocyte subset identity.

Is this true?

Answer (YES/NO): YES